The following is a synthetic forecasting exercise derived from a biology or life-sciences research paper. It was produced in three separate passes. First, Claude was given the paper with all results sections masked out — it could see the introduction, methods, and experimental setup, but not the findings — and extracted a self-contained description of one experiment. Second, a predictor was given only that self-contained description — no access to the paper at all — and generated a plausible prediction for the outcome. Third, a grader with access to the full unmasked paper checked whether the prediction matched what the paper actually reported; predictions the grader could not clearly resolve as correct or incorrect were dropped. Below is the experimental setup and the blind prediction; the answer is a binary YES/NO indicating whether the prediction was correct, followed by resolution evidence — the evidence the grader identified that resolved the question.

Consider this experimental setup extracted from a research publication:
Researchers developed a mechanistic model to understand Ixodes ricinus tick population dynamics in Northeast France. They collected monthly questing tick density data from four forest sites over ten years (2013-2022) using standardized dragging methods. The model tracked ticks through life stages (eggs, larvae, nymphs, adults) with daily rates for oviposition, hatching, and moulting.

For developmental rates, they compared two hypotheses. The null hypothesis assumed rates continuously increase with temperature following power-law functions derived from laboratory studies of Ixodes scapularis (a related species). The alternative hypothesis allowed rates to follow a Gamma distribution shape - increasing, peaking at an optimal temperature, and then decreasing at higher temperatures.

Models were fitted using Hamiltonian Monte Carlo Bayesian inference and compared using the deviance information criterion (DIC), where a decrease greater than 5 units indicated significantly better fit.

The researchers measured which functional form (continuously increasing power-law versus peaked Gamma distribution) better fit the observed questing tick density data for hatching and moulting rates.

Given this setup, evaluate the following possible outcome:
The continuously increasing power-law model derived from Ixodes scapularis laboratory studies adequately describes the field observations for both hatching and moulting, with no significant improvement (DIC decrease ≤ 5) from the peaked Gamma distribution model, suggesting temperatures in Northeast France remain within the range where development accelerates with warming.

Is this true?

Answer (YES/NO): NO